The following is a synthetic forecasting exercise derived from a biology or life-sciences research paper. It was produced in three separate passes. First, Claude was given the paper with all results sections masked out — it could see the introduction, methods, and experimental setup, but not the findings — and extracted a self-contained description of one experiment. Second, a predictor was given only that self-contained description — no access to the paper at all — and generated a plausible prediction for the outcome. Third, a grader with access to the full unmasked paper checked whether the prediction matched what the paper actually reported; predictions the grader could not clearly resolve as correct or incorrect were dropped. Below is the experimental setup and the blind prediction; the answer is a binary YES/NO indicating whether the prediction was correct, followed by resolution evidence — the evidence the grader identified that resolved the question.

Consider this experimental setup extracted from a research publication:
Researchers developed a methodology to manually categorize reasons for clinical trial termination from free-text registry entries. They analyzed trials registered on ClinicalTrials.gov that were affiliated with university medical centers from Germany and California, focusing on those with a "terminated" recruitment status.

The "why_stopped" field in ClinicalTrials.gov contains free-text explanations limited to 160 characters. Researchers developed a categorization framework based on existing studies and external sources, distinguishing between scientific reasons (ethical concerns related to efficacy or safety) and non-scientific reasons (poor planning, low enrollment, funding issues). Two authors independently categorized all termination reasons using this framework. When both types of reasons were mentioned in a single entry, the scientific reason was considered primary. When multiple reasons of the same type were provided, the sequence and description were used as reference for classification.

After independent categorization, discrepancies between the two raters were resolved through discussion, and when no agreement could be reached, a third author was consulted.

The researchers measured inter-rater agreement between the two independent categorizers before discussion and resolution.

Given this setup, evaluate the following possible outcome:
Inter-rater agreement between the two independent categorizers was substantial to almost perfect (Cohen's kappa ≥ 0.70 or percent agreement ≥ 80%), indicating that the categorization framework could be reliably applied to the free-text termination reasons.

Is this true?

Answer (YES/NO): YES